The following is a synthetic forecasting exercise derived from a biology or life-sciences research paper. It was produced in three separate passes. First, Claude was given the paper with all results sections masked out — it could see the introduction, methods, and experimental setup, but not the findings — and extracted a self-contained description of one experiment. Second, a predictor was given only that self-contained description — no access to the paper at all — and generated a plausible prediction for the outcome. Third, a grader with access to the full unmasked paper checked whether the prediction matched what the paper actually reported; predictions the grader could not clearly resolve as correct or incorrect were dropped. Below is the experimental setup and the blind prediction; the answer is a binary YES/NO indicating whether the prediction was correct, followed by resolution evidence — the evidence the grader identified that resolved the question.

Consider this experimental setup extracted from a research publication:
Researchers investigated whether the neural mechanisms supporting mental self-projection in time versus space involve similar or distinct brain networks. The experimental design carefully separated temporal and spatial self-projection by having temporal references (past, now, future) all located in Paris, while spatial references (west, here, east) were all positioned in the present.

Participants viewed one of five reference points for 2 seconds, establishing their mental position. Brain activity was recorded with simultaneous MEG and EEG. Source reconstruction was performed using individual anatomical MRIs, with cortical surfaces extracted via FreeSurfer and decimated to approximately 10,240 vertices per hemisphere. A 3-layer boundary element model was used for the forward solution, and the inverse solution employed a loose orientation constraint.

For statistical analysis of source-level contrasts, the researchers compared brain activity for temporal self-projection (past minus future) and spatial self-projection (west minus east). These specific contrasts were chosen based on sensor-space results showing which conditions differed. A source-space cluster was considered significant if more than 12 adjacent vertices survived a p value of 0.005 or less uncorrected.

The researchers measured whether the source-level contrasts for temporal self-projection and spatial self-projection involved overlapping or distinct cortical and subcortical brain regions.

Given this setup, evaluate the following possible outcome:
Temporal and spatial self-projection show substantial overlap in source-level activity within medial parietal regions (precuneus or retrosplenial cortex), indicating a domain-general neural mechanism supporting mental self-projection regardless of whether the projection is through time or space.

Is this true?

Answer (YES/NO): NO